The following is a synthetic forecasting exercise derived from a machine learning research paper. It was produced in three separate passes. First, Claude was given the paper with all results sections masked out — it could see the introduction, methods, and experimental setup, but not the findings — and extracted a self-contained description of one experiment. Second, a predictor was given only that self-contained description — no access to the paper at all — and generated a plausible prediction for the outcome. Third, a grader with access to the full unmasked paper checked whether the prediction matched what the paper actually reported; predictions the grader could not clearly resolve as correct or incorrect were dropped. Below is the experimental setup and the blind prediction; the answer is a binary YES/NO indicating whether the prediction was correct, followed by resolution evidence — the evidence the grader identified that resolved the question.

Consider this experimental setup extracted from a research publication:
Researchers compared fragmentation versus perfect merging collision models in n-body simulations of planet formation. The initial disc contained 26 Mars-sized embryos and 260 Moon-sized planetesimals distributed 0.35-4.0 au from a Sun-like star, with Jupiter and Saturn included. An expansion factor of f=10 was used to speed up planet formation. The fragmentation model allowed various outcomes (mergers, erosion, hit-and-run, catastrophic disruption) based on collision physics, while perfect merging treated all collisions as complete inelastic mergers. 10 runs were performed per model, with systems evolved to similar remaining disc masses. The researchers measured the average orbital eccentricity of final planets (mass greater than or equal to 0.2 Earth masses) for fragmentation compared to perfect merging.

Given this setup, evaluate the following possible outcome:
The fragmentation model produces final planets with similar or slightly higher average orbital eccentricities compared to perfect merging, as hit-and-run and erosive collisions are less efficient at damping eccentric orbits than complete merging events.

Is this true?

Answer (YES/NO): NO